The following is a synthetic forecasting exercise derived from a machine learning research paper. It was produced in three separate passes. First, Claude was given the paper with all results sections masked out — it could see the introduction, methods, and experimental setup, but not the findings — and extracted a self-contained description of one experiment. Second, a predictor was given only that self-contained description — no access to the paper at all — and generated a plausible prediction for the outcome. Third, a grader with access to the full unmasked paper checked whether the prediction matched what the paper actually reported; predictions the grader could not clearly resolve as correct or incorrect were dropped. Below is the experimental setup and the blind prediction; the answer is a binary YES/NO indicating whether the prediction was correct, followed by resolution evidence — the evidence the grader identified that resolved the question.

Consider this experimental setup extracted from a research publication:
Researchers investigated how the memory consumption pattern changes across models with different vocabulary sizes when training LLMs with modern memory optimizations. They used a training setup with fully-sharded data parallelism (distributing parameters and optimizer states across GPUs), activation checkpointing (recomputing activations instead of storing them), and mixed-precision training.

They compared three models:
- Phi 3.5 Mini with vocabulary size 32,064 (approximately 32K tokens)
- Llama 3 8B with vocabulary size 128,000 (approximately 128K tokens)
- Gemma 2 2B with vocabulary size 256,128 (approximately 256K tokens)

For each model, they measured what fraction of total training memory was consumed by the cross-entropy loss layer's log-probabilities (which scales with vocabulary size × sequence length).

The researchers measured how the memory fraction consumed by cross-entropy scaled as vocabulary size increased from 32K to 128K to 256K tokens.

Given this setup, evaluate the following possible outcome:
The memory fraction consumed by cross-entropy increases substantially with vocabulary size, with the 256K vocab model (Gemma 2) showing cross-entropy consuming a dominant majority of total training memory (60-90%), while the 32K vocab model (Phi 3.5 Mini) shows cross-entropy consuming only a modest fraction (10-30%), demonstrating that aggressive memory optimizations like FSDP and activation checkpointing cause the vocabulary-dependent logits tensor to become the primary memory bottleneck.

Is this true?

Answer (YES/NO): NO